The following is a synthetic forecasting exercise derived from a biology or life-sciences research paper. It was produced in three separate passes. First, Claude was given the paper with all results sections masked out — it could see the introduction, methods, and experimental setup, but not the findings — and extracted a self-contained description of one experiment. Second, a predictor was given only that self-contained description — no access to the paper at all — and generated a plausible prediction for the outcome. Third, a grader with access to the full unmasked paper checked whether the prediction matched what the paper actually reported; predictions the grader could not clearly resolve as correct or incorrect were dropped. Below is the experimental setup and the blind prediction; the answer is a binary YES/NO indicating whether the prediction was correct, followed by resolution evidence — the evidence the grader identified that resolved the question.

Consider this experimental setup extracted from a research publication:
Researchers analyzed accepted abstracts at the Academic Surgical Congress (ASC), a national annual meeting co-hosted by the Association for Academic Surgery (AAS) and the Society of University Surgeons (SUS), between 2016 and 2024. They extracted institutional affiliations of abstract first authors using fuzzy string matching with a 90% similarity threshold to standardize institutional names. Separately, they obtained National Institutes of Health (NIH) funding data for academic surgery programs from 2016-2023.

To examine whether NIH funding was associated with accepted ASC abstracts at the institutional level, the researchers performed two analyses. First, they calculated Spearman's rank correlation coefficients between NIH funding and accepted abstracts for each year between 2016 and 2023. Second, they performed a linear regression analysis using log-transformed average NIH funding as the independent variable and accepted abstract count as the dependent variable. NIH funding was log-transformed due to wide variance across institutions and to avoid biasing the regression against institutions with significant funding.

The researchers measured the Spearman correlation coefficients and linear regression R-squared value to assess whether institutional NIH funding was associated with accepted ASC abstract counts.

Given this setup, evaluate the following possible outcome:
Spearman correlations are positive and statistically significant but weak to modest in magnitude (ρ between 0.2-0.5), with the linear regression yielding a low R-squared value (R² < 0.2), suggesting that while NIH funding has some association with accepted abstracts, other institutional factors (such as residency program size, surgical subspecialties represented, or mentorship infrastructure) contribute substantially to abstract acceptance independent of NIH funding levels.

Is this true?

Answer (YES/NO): NO